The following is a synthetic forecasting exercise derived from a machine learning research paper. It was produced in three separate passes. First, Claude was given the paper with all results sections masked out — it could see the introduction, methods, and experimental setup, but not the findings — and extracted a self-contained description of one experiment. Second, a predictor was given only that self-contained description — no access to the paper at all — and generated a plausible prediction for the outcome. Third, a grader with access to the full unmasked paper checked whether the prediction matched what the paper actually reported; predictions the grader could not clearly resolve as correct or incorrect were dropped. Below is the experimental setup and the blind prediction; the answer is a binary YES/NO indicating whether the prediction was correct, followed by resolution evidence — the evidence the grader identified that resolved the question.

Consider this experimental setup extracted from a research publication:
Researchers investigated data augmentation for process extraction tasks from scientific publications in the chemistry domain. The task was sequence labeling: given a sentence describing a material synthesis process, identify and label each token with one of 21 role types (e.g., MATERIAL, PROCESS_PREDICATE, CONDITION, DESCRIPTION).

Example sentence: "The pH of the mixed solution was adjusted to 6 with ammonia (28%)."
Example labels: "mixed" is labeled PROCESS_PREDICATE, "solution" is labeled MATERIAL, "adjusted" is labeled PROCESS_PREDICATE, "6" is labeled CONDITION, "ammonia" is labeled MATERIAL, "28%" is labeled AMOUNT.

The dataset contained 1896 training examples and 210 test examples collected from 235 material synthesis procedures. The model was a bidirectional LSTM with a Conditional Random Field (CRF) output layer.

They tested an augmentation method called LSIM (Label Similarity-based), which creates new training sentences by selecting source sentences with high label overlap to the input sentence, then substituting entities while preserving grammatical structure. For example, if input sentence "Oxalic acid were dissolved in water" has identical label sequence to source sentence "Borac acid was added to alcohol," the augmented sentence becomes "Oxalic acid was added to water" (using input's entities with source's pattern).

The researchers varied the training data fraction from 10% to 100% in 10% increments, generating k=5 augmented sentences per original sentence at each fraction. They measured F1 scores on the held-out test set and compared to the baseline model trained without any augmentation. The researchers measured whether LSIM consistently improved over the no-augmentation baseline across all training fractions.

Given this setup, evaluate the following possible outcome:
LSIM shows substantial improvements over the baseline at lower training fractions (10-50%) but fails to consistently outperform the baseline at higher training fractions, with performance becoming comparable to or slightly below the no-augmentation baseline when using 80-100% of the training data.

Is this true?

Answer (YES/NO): NO